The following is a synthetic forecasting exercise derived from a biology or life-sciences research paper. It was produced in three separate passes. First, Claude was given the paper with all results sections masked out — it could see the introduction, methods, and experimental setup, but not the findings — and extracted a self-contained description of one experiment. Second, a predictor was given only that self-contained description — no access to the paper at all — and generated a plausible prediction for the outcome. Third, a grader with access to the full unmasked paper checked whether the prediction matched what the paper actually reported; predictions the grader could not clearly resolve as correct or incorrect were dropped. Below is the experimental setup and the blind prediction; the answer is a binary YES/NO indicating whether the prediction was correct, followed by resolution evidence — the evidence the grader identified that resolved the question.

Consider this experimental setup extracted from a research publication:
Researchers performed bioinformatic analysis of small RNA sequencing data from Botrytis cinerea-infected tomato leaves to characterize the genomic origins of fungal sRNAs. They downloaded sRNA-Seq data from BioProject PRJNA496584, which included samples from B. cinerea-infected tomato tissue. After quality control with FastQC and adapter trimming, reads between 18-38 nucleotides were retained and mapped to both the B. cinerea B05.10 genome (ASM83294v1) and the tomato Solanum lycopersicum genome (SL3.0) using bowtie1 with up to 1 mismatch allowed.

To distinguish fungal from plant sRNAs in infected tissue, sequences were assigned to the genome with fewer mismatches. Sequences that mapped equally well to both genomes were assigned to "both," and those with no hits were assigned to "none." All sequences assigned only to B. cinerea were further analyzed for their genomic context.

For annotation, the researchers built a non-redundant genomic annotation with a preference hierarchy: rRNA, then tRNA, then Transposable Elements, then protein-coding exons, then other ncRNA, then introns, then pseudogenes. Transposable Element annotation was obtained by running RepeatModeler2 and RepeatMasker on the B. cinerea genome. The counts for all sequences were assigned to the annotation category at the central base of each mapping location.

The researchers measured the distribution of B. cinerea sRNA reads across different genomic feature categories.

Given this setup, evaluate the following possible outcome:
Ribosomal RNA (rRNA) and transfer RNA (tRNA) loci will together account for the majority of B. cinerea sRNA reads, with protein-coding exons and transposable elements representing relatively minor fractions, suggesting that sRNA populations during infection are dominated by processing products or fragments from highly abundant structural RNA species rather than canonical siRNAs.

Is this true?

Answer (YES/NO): YES